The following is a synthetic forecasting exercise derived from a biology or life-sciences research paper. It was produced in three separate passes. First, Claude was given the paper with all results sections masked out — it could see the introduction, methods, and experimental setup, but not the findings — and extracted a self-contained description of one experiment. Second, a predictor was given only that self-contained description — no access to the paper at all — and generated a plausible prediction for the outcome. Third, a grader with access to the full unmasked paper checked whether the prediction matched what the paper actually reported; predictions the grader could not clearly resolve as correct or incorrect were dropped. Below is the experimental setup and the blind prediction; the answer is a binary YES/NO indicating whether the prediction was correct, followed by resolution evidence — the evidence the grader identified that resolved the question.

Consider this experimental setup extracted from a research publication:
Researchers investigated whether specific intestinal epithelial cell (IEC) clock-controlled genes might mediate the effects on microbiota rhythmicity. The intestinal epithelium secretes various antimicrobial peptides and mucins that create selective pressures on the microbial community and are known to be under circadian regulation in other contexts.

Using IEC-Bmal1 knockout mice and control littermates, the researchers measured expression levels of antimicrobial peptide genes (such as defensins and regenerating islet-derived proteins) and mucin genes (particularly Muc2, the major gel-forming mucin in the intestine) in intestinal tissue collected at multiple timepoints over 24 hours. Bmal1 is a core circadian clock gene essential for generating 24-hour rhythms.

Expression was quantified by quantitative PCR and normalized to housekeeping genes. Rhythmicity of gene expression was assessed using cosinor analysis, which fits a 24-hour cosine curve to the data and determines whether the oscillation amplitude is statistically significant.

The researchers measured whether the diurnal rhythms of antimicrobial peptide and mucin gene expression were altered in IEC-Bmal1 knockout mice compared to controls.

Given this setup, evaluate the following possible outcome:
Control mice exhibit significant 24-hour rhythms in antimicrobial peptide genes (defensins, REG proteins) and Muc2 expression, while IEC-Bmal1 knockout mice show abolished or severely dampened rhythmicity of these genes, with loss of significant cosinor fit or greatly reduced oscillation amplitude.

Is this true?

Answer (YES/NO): YES